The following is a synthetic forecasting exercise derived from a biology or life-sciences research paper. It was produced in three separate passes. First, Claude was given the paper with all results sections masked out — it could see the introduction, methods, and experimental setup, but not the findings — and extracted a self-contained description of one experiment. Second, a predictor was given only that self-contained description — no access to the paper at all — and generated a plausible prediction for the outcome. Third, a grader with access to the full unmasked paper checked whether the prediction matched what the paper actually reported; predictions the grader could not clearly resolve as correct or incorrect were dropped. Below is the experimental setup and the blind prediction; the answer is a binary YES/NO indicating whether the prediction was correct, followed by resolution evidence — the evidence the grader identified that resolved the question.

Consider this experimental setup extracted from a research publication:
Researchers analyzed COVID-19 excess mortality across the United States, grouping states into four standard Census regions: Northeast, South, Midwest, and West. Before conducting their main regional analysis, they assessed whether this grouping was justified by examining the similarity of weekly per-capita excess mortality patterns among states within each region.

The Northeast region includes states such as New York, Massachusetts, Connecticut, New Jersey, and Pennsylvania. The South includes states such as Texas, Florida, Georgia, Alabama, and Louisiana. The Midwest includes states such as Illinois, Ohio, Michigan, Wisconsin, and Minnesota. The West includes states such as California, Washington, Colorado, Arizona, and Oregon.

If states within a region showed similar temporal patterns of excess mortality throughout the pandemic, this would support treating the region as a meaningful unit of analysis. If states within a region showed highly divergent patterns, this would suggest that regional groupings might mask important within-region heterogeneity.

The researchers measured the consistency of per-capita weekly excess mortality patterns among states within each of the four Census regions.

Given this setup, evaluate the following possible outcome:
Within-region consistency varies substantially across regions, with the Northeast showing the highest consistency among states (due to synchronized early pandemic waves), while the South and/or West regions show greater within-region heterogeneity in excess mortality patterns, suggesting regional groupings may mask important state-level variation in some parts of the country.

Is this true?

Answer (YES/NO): NO